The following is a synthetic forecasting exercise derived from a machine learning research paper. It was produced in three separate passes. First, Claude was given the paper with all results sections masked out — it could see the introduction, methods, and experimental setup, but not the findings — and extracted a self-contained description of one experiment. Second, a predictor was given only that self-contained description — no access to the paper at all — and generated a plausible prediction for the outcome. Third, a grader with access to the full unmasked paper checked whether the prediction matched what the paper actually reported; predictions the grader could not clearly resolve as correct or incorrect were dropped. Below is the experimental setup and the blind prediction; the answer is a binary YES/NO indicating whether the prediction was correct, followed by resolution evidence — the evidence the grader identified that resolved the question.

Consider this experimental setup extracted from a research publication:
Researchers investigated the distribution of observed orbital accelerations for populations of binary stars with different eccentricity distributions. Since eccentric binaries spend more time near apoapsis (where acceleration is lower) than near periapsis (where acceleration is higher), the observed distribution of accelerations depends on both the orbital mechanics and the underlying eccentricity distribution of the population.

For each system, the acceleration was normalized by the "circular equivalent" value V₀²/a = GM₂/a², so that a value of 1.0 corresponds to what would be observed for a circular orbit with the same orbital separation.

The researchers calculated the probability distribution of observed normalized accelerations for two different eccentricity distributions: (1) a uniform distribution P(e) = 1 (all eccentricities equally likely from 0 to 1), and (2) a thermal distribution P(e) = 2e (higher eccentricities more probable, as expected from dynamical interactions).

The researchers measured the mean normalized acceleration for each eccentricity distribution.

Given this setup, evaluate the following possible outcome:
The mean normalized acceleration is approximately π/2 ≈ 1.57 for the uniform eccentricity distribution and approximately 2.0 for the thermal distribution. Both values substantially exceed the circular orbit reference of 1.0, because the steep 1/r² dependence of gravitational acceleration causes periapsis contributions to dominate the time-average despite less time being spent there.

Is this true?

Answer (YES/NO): NO